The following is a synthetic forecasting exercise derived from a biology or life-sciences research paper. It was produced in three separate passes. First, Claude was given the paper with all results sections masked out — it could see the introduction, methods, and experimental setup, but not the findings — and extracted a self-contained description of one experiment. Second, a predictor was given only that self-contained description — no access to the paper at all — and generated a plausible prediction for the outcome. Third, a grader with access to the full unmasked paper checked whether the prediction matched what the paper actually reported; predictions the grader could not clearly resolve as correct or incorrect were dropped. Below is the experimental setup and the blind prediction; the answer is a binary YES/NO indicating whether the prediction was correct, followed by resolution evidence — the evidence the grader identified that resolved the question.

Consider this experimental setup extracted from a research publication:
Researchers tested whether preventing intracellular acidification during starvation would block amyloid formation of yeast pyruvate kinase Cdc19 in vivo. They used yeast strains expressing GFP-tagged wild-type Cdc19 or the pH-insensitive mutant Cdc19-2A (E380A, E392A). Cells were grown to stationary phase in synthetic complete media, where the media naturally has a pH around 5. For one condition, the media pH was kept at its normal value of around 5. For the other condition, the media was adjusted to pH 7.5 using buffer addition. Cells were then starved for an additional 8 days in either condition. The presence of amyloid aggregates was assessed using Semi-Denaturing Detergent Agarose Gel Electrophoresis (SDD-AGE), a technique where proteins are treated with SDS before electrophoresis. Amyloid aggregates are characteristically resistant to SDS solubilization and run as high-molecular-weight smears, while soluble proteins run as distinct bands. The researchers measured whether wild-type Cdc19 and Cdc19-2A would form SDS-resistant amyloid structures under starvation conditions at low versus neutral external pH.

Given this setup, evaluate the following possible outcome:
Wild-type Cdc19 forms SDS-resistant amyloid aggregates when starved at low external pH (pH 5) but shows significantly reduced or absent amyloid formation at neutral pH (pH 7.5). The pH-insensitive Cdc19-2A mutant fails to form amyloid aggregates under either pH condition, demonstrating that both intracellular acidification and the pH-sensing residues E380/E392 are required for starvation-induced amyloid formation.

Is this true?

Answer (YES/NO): NO